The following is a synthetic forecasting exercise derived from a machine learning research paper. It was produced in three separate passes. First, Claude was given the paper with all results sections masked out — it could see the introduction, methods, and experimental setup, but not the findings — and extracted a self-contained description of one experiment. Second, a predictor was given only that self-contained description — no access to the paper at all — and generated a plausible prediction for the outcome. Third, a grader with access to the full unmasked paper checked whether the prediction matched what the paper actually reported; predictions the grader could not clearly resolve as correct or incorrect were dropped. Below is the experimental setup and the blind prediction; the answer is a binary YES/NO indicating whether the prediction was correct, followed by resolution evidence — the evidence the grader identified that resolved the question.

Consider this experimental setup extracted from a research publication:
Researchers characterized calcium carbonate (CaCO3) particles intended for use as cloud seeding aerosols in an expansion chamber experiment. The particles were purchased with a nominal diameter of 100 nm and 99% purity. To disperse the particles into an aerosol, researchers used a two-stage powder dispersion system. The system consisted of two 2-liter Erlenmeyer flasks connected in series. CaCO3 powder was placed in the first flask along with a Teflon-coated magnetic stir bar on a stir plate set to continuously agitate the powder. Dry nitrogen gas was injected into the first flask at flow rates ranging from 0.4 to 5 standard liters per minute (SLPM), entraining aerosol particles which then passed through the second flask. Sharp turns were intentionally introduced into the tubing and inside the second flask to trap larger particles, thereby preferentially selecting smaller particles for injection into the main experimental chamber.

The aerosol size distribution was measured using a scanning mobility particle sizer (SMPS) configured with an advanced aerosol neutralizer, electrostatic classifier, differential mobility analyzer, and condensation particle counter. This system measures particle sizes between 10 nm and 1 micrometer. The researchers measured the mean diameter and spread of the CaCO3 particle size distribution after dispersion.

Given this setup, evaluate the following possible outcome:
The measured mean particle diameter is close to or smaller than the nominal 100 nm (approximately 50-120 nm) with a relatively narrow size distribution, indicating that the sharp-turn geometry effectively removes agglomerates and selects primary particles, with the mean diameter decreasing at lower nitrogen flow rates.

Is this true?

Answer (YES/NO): NO